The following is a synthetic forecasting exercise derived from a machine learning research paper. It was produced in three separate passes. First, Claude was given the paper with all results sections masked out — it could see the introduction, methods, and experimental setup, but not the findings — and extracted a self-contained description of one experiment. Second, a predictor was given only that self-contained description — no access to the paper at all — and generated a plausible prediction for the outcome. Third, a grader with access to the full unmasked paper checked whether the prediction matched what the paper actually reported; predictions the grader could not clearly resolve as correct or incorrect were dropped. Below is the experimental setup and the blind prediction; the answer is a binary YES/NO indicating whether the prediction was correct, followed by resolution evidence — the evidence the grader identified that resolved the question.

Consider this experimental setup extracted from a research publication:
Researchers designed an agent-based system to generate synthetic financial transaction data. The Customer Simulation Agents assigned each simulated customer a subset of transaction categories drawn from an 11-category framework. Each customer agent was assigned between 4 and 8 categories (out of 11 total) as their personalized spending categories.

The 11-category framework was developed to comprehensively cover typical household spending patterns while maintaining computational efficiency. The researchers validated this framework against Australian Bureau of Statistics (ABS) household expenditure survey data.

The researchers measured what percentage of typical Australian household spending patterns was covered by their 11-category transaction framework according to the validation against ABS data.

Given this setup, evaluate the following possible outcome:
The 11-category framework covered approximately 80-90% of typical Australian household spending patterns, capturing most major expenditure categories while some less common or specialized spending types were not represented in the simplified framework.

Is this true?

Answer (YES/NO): NO